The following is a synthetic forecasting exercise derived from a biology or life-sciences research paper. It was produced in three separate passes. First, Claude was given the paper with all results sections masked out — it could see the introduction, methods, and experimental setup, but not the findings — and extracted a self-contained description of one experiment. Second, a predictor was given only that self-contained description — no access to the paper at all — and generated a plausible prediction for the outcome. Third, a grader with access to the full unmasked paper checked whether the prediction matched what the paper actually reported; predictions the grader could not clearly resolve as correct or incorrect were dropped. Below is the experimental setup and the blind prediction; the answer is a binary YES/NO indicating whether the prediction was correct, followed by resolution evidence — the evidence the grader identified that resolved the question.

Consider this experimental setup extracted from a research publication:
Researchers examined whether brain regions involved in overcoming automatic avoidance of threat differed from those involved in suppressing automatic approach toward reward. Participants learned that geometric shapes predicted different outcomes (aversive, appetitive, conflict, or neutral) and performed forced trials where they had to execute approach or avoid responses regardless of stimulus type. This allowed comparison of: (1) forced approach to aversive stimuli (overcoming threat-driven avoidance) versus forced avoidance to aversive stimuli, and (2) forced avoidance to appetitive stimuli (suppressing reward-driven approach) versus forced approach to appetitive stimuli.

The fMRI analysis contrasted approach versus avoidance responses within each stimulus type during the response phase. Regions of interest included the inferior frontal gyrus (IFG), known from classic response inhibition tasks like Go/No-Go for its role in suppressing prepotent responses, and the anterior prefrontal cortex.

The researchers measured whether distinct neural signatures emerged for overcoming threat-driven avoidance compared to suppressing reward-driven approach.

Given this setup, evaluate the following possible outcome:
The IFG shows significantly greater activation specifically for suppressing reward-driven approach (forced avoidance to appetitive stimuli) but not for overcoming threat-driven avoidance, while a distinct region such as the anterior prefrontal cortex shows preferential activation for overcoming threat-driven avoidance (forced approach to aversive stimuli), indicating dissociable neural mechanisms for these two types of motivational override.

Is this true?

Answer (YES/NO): NO